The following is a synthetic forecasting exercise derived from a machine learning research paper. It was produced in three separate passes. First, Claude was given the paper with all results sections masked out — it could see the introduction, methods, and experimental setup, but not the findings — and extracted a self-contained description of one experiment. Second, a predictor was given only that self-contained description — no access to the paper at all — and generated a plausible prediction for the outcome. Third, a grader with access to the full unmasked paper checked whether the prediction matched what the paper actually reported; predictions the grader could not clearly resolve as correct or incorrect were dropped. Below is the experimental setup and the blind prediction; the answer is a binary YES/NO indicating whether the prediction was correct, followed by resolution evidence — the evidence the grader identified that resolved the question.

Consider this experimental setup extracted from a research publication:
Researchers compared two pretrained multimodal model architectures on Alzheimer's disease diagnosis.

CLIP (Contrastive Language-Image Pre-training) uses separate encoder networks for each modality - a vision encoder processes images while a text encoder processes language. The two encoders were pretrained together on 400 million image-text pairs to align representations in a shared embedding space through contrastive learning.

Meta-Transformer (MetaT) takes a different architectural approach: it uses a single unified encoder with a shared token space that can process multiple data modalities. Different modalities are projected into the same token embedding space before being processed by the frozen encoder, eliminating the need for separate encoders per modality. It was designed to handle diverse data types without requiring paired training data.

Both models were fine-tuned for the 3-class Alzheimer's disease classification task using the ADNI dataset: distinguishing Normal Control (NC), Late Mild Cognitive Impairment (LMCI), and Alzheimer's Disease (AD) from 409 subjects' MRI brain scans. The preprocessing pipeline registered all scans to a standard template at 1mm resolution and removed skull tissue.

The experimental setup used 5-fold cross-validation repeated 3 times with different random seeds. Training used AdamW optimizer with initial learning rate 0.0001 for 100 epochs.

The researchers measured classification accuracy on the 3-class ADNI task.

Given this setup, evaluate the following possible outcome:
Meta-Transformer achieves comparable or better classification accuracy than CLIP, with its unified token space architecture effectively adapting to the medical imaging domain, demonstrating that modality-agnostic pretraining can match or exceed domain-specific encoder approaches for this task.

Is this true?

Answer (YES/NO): YES